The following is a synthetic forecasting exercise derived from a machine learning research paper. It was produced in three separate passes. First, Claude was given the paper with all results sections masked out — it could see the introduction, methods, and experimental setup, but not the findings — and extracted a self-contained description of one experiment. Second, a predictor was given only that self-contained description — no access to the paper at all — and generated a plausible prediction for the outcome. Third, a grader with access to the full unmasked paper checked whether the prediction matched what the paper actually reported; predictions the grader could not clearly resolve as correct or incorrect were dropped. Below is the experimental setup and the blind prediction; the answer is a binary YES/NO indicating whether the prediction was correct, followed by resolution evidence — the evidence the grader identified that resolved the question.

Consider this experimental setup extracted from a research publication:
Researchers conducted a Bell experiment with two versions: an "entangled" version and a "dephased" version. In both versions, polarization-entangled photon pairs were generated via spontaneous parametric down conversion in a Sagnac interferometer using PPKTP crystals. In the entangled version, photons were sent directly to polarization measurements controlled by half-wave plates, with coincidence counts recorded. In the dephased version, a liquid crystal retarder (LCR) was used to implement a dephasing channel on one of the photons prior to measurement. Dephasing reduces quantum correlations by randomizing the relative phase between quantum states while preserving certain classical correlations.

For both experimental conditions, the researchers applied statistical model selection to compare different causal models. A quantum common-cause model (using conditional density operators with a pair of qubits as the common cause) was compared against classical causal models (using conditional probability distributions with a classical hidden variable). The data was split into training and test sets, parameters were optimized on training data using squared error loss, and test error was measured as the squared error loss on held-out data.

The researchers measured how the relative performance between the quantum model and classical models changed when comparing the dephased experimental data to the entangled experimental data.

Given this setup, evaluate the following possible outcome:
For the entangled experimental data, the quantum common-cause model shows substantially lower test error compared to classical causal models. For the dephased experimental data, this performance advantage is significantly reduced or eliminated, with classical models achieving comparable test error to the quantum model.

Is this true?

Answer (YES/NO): NO